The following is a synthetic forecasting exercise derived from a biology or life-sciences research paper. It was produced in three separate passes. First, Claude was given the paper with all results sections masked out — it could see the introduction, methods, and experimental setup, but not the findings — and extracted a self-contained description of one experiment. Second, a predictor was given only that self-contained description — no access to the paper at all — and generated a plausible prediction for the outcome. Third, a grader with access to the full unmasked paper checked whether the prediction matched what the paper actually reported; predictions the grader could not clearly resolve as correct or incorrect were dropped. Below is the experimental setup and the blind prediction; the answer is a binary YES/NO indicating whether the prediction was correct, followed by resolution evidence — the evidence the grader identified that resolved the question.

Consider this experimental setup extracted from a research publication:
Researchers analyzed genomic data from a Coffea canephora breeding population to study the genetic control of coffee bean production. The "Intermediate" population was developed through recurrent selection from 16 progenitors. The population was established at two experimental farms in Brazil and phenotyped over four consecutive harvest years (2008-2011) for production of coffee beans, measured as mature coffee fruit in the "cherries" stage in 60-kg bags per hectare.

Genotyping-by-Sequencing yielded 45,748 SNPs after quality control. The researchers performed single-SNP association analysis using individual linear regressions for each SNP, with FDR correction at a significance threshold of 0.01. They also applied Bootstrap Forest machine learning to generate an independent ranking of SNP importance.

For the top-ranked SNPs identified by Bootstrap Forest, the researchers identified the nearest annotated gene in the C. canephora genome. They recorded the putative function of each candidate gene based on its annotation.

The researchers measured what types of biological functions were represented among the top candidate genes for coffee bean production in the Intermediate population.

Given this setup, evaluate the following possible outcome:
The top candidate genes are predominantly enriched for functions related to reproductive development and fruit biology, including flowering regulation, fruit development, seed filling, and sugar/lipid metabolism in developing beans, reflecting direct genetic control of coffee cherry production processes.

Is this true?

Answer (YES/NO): NO